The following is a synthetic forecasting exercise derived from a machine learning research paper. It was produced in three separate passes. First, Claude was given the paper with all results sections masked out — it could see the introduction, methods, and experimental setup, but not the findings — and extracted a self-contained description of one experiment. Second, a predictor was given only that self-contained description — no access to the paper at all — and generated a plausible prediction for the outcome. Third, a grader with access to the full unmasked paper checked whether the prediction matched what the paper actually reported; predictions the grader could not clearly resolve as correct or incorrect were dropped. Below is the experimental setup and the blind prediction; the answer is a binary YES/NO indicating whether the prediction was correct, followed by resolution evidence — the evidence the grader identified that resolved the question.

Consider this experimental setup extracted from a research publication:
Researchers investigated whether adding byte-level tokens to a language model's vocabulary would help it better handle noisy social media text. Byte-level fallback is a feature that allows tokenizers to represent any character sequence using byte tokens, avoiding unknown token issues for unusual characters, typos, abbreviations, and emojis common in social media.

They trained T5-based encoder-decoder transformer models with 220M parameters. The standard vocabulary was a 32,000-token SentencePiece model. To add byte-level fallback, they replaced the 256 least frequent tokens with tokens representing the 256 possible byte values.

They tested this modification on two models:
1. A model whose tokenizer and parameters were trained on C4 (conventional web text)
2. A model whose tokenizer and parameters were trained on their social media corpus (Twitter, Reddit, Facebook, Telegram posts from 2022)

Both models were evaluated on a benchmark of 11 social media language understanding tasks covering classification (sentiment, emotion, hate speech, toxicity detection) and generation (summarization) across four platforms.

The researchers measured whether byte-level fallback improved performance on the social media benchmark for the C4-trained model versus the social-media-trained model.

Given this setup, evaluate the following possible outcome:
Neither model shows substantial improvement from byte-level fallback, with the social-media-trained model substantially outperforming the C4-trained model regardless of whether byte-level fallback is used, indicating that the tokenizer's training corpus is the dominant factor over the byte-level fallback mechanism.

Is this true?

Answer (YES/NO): NO